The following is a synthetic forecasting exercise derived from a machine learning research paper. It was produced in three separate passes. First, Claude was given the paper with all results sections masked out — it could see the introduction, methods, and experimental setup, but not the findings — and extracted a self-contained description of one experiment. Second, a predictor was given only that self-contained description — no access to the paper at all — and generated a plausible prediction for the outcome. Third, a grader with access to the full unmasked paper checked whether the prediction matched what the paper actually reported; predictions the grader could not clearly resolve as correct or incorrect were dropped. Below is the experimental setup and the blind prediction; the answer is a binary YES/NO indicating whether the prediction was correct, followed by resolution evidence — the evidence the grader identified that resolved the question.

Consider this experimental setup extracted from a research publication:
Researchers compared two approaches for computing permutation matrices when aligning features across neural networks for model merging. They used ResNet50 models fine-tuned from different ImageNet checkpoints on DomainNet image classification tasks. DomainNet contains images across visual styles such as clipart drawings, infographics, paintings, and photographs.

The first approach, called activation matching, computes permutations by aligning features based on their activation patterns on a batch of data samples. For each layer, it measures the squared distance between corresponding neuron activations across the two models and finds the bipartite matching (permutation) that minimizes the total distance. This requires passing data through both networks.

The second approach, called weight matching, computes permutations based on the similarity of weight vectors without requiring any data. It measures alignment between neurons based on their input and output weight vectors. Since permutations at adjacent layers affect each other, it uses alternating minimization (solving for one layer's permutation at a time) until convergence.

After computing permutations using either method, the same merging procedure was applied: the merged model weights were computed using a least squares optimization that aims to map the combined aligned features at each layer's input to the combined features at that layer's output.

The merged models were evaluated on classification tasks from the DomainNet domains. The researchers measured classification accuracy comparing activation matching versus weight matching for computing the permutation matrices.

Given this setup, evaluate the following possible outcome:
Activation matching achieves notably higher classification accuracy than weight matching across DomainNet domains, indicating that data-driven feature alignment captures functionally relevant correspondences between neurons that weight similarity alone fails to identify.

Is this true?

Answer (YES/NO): NO